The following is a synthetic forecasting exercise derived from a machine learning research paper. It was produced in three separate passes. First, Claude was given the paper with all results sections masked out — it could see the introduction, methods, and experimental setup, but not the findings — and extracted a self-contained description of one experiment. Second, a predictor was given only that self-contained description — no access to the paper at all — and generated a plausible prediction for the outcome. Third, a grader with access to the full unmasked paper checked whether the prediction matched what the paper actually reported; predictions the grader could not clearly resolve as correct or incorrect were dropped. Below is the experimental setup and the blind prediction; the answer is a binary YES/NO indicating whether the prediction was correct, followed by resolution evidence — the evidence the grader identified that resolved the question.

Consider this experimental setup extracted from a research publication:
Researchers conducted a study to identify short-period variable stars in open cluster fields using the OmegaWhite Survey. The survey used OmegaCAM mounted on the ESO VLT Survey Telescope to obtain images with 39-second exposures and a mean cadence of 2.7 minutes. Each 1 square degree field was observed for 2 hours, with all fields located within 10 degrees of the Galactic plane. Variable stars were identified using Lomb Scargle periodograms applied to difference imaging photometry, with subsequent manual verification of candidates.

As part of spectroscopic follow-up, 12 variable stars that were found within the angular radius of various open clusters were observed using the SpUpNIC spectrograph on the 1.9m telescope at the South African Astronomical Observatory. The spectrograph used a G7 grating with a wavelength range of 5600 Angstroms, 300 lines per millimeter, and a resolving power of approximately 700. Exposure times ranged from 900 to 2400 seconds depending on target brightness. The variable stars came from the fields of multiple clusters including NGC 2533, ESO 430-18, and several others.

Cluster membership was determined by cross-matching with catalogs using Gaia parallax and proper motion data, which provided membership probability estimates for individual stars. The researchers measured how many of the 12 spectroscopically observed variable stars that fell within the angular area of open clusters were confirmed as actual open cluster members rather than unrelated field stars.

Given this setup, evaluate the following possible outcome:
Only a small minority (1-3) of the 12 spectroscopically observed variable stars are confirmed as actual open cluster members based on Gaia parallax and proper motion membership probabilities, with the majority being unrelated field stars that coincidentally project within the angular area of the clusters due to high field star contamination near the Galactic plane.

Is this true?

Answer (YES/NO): YES